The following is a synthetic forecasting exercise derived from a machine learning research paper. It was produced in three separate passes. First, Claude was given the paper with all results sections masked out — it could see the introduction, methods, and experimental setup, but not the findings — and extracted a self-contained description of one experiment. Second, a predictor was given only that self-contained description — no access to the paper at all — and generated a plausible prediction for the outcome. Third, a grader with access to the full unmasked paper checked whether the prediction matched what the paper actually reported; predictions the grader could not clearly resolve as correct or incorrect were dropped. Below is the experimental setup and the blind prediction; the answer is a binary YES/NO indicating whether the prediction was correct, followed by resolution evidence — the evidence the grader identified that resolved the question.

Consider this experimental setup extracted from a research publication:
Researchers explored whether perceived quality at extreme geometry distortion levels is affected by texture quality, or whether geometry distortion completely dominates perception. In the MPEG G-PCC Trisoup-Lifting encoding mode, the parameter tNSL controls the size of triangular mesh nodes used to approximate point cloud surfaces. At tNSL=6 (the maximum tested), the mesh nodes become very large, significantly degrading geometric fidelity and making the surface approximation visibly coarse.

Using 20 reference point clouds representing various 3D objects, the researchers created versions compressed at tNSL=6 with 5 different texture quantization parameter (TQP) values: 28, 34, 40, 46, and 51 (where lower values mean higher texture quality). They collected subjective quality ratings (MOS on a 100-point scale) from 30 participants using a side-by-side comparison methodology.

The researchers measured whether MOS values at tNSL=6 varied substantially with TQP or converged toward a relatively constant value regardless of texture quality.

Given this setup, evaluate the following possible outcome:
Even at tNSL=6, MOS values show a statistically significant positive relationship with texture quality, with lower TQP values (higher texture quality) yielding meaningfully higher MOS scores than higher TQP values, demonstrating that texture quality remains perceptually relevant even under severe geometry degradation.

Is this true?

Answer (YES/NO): NO